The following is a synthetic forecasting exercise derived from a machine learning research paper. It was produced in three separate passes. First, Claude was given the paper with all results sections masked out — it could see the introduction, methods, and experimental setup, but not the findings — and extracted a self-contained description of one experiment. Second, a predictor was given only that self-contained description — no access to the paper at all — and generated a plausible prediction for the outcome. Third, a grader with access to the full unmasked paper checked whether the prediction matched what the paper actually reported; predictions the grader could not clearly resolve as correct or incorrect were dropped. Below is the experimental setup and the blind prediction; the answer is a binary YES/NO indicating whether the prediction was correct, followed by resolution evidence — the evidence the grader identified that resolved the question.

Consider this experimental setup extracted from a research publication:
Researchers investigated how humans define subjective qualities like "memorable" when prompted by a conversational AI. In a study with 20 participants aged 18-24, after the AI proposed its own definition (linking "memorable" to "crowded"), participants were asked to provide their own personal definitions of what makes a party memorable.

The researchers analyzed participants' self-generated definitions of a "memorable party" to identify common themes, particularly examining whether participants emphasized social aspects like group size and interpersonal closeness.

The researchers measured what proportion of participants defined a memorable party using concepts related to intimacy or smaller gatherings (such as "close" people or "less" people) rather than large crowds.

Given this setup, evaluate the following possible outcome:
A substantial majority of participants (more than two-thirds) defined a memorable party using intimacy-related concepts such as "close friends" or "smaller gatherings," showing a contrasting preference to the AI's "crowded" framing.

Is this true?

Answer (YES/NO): NO